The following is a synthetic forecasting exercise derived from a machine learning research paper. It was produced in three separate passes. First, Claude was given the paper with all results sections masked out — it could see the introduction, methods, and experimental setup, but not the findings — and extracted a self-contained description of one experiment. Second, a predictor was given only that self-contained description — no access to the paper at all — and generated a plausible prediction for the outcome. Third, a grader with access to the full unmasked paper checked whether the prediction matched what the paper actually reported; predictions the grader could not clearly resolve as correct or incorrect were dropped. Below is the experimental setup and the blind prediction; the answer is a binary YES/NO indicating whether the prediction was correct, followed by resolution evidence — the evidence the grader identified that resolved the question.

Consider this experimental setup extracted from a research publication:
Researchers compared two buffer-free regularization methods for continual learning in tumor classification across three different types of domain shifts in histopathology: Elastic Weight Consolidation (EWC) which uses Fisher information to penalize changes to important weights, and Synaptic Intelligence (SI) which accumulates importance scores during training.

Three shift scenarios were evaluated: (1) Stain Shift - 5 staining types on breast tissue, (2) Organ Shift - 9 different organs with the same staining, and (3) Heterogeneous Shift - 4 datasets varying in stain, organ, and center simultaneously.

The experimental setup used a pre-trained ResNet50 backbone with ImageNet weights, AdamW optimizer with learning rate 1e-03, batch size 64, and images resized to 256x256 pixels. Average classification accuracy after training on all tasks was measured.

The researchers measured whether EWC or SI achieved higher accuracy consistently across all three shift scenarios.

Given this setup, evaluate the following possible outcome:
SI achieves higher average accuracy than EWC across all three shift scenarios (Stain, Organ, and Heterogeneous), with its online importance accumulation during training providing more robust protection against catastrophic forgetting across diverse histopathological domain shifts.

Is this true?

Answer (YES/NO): YES